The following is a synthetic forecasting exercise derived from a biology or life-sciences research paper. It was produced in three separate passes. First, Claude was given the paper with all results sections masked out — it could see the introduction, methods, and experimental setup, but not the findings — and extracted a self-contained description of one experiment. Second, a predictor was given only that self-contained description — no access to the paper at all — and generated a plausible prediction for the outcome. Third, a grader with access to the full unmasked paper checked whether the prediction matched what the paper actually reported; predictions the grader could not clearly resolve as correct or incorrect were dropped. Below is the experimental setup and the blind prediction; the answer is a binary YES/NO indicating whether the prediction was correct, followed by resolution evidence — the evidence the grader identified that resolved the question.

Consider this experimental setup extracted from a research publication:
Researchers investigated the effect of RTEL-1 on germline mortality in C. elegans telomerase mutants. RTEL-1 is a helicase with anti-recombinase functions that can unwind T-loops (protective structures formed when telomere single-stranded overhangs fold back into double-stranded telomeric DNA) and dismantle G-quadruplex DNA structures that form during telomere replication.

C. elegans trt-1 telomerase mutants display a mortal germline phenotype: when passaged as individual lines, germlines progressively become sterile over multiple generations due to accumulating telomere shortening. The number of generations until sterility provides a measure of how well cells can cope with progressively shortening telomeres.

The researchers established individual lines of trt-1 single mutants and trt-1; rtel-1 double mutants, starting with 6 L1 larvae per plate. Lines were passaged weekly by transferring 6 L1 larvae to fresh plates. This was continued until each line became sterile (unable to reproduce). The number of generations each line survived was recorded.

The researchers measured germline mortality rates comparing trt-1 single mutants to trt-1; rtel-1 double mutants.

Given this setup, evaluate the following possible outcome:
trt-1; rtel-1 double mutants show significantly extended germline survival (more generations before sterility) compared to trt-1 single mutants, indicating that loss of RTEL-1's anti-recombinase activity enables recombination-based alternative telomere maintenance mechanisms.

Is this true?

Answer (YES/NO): NO